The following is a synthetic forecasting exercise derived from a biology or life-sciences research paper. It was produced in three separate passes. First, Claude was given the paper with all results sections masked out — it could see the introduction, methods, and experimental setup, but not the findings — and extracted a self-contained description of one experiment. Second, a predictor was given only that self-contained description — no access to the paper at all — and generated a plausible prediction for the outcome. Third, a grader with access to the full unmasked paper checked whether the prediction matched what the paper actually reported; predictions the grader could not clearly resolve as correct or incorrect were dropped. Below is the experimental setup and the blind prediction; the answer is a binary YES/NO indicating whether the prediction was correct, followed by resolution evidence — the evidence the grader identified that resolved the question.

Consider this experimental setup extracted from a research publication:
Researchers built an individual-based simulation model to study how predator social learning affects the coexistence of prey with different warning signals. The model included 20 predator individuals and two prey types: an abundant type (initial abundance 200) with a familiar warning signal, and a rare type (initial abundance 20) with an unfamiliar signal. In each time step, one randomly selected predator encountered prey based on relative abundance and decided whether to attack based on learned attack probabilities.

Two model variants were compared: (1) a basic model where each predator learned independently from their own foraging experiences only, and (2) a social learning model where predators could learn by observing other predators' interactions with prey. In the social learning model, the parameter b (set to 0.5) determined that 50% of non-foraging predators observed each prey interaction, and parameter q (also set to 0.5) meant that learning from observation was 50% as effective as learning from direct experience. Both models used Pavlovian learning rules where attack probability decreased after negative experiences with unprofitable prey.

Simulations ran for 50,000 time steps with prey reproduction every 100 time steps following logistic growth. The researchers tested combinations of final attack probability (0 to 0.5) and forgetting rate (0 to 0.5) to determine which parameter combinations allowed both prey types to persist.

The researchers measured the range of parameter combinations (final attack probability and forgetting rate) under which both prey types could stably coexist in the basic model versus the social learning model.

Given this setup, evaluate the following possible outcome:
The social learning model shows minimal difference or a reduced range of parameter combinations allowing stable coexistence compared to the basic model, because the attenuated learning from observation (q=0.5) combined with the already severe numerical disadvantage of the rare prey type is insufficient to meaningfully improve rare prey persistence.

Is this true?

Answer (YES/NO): NO